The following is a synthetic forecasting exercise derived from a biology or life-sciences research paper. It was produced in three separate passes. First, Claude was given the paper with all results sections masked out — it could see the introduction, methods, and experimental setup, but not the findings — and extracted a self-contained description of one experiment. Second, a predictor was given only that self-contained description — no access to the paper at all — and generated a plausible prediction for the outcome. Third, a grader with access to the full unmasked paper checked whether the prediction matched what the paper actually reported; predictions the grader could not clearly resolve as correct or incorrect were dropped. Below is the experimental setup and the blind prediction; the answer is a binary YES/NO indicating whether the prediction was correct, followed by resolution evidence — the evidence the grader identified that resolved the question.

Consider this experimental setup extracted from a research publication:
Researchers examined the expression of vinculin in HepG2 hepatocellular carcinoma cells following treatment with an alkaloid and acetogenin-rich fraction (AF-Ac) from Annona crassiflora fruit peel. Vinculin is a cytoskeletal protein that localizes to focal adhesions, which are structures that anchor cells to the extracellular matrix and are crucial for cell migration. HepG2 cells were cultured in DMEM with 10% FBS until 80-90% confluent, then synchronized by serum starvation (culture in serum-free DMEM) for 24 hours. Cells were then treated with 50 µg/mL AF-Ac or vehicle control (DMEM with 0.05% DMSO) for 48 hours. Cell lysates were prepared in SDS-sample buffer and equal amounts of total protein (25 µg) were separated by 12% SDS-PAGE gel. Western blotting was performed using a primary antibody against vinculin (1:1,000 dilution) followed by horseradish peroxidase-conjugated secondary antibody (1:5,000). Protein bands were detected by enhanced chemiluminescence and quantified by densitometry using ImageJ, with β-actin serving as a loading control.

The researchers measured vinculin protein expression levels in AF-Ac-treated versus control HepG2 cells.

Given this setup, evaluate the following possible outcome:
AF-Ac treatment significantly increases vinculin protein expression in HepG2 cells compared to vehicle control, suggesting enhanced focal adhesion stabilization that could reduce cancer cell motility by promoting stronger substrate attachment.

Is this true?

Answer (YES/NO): NO